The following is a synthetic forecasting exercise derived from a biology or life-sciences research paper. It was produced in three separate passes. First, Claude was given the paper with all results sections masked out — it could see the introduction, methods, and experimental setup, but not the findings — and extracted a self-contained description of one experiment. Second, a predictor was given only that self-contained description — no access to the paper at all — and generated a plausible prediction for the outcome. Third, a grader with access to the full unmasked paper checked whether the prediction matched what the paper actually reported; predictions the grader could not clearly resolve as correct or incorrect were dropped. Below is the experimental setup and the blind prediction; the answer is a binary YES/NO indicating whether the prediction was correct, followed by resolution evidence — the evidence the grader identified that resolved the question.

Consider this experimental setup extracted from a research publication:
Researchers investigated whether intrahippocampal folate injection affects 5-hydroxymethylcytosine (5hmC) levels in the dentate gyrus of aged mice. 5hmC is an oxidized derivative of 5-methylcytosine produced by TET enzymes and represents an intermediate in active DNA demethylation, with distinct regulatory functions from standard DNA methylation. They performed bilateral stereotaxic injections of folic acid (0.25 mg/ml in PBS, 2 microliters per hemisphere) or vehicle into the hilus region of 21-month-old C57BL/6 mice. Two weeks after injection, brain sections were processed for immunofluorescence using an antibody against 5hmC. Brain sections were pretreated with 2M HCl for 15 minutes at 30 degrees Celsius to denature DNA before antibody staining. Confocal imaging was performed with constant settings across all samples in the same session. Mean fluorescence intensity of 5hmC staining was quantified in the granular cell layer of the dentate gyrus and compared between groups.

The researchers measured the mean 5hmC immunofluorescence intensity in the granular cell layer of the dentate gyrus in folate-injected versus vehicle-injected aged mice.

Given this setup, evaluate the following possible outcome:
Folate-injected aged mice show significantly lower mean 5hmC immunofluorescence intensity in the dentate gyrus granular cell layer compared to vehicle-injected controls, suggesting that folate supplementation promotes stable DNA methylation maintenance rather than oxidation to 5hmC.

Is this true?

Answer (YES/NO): NO